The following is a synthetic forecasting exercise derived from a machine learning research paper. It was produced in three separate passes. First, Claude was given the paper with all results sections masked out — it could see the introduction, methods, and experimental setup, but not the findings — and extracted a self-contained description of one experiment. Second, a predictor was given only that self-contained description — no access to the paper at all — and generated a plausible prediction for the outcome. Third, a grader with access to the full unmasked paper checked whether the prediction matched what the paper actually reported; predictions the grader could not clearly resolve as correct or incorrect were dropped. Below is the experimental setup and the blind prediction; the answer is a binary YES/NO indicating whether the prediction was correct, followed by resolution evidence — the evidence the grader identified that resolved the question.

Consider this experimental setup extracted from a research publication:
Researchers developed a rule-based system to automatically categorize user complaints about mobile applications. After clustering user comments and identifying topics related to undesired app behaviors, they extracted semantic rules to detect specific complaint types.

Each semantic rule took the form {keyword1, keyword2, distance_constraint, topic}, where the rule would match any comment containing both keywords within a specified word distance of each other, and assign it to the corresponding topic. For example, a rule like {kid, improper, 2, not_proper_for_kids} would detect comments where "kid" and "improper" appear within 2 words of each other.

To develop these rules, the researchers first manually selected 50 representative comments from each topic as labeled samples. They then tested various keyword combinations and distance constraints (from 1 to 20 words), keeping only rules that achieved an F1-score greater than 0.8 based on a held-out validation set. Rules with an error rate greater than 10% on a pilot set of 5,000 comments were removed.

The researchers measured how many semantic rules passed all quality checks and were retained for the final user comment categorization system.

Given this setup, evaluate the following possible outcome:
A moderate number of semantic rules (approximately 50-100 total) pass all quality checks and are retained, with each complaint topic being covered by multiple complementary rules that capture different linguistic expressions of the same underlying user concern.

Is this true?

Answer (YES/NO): NO